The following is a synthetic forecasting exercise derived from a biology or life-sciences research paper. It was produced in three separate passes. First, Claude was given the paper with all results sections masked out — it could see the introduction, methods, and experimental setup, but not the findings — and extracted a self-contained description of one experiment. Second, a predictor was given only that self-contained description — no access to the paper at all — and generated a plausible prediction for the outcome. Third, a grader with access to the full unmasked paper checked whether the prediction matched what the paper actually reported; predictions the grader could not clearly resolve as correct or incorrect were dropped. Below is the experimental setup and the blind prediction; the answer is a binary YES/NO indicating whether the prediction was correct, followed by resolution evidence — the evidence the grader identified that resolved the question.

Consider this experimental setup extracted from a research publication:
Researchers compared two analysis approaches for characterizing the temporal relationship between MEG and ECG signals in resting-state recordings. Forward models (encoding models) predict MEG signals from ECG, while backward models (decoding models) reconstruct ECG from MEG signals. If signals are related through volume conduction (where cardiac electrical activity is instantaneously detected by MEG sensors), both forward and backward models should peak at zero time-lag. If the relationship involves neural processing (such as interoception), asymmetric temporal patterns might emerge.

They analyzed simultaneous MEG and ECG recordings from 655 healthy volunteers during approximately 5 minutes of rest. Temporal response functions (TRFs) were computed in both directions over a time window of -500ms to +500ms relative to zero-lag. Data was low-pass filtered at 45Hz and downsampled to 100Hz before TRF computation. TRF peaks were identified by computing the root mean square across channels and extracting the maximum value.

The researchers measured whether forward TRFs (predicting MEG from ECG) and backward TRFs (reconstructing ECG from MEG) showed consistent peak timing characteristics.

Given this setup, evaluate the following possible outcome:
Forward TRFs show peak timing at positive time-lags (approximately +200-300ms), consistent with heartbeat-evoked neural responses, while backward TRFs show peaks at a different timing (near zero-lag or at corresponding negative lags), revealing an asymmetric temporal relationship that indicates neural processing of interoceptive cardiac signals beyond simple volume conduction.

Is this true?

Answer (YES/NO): NO